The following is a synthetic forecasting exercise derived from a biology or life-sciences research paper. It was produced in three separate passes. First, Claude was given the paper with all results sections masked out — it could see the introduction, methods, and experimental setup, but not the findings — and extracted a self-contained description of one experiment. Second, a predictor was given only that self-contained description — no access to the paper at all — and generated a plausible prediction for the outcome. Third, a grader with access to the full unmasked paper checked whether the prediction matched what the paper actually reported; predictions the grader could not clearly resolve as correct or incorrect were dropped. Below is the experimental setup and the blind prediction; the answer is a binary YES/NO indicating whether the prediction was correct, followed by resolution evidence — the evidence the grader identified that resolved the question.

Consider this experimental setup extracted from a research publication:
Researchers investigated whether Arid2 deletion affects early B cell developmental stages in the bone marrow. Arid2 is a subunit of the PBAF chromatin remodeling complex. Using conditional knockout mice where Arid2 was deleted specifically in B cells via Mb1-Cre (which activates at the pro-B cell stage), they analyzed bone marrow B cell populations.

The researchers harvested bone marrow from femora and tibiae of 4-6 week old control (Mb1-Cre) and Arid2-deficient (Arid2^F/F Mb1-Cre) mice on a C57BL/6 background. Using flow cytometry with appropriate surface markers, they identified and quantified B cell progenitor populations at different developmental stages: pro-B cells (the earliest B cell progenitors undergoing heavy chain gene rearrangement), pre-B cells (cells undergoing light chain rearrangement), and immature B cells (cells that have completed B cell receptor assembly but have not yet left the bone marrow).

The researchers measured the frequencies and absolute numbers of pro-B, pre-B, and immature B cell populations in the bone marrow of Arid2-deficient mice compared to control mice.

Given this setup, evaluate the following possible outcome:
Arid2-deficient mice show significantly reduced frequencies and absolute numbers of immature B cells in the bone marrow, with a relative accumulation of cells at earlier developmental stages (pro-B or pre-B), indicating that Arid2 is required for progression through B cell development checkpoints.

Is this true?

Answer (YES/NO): NO